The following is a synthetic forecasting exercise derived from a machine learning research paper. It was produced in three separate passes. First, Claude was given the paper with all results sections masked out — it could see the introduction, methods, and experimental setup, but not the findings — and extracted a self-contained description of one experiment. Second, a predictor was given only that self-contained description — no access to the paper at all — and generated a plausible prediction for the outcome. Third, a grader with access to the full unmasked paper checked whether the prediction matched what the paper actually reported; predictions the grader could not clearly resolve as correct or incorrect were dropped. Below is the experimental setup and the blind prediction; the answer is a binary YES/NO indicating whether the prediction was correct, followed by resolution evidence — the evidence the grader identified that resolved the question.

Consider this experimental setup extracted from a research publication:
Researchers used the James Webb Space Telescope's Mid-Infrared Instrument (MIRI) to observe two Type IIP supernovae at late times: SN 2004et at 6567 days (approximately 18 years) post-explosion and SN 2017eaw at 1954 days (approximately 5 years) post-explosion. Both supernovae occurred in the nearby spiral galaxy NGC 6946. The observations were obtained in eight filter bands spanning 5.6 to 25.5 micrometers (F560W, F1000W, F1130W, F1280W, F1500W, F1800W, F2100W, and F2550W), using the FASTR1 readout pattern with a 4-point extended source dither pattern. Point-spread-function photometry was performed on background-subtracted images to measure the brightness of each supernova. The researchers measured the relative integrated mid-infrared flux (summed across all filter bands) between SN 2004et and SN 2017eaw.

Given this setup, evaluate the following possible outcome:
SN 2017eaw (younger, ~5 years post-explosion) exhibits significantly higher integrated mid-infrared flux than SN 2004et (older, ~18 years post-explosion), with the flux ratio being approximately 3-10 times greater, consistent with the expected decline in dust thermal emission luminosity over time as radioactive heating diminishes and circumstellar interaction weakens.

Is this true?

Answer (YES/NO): NO